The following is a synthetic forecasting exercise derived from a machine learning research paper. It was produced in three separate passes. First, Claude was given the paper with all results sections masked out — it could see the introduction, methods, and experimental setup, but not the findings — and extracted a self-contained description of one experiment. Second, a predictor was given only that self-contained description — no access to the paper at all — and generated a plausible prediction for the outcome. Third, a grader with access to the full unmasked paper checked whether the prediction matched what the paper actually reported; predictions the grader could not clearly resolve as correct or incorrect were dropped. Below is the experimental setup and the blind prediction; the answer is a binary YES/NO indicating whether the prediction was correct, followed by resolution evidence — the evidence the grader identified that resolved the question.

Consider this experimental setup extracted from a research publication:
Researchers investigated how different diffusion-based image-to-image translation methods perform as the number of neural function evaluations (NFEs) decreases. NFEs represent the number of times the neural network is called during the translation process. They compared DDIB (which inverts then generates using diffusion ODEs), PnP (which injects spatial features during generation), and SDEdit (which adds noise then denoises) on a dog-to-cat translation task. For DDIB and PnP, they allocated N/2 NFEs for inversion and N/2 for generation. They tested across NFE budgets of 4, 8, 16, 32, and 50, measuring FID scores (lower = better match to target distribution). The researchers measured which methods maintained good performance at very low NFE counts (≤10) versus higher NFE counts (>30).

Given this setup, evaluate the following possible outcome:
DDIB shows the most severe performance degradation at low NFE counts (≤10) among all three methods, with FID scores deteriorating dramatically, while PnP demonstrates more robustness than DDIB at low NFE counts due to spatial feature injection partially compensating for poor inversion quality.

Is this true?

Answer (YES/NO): NO